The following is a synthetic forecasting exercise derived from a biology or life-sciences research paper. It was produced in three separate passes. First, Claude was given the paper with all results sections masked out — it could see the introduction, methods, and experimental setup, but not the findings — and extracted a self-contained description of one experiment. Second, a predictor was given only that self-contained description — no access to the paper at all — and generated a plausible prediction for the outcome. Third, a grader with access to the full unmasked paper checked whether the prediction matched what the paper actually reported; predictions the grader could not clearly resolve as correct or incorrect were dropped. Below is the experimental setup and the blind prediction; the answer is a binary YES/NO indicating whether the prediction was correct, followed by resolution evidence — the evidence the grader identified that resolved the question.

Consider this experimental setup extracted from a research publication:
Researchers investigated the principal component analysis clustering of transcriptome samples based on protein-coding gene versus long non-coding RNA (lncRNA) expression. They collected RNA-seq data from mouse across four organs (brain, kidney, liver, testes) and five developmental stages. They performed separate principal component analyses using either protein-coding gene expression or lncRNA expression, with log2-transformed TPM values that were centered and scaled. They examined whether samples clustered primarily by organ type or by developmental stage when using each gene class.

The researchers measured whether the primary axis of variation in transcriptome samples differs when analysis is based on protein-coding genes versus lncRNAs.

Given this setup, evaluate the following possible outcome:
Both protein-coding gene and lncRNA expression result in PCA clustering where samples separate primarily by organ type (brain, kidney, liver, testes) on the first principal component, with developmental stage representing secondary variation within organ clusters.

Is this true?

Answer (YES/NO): NO